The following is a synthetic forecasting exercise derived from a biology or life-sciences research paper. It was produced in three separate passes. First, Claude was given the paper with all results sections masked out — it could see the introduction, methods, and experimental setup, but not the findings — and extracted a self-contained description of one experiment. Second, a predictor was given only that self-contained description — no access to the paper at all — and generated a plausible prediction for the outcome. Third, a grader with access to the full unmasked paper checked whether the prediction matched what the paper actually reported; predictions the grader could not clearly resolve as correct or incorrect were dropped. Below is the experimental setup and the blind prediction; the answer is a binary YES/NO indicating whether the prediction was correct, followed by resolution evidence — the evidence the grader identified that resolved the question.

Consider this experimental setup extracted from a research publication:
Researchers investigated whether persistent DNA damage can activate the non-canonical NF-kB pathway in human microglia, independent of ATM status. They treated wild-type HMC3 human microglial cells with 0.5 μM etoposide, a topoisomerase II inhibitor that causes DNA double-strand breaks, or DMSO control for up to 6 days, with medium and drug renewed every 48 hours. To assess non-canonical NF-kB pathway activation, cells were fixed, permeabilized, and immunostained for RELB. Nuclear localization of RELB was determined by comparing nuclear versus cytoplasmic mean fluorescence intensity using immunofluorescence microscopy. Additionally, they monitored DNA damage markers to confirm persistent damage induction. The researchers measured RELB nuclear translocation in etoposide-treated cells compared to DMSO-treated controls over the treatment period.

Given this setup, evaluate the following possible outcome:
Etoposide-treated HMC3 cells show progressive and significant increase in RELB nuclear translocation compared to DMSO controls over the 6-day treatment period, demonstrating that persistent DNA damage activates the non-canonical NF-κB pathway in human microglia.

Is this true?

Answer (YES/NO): YES